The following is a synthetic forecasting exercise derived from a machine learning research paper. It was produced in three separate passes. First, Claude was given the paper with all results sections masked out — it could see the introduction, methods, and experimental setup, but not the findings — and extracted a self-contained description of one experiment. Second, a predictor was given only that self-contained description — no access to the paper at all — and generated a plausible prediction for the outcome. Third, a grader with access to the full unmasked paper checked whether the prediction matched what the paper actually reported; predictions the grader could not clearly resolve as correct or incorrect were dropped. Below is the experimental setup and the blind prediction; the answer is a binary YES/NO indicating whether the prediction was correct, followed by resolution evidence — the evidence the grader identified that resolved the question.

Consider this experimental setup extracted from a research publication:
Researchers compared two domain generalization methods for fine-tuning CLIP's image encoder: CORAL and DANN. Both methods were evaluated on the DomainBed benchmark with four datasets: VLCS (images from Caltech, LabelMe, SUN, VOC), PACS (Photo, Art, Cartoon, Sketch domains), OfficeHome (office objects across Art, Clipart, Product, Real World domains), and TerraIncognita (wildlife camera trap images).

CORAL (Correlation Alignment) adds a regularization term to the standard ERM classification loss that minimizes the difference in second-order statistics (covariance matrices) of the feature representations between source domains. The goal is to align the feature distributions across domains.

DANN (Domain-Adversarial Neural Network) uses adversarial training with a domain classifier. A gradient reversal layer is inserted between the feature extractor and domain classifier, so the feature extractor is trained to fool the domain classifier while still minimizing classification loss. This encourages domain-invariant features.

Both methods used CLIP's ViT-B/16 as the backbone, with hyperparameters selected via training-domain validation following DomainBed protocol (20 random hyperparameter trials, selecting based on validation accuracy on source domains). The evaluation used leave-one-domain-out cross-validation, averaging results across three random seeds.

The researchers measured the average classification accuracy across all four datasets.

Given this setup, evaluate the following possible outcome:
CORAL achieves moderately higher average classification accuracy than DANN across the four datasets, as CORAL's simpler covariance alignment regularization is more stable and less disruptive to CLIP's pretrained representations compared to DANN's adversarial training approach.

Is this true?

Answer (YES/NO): NO